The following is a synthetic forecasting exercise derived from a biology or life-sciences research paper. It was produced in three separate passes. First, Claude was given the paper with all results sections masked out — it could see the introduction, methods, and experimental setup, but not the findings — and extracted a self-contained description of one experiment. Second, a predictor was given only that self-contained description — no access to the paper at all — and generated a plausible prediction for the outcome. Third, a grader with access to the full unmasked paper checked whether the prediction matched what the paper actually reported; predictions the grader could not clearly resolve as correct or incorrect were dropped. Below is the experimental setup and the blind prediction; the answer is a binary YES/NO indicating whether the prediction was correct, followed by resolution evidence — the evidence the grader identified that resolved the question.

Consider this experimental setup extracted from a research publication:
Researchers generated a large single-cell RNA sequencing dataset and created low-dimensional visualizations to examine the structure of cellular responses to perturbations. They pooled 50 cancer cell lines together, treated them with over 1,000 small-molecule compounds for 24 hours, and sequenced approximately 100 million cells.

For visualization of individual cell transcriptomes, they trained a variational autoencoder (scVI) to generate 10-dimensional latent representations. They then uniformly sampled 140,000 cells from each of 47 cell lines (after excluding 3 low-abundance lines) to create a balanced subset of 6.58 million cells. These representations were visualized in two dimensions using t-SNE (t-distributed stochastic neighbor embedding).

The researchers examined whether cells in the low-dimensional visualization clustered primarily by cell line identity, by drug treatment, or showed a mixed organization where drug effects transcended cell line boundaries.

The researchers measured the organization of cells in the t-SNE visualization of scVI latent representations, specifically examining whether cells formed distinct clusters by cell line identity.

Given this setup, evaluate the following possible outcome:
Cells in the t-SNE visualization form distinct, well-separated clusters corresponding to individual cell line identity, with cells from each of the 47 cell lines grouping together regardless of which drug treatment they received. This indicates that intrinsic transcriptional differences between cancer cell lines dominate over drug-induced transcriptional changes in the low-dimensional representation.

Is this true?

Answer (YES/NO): YES